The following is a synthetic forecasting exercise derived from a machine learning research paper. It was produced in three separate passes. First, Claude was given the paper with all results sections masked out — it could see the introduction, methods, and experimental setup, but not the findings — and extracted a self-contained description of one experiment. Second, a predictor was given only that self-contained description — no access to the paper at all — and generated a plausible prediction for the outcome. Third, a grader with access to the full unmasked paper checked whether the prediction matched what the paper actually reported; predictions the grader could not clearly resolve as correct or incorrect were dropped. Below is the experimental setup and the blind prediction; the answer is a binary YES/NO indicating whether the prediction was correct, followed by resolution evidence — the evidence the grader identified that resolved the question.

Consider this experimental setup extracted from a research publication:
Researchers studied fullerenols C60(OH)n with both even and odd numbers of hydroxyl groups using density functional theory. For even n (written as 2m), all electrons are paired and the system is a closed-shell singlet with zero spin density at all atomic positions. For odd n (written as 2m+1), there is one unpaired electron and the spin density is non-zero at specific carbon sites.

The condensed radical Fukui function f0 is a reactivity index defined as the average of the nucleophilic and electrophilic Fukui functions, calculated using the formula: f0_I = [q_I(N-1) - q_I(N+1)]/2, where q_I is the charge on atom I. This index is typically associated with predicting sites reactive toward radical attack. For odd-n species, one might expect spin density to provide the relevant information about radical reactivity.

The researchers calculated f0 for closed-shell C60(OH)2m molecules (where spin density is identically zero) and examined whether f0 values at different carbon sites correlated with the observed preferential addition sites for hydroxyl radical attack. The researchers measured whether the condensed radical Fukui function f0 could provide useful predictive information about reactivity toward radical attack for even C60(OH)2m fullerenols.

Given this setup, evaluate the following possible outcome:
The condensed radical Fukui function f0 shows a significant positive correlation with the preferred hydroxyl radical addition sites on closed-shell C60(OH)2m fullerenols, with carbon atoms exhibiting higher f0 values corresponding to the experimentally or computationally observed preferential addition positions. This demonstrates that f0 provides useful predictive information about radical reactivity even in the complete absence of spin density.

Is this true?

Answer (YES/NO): NO